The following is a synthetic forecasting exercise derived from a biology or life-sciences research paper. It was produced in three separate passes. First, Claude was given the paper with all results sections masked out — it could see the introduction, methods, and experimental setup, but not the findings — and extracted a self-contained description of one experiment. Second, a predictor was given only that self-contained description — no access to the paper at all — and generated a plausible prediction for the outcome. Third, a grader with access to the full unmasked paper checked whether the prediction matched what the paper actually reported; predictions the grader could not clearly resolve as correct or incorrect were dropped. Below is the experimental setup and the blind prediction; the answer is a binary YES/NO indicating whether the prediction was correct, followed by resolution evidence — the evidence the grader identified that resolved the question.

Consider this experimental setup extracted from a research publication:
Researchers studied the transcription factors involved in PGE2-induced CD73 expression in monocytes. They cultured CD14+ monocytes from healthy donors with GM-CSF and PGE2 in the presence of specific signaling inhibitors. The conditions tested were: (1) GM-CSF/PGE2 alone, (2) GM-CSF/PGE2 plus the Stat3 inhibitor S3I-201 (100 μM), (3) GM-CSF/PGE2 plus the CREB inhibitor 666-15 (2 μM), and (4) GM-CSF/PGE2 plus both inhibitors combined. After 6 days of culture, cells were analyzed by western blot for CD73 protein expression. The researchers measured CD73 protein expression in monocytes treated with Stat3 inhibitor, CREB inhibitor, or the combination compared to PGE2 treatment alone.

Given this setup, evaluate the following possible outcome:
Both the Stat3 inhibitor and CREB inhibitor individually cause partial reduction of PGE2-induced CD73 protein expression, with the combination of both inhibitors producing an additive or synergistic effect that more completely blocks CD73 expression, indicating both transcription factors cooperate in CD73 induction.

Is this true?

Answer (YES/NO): YES